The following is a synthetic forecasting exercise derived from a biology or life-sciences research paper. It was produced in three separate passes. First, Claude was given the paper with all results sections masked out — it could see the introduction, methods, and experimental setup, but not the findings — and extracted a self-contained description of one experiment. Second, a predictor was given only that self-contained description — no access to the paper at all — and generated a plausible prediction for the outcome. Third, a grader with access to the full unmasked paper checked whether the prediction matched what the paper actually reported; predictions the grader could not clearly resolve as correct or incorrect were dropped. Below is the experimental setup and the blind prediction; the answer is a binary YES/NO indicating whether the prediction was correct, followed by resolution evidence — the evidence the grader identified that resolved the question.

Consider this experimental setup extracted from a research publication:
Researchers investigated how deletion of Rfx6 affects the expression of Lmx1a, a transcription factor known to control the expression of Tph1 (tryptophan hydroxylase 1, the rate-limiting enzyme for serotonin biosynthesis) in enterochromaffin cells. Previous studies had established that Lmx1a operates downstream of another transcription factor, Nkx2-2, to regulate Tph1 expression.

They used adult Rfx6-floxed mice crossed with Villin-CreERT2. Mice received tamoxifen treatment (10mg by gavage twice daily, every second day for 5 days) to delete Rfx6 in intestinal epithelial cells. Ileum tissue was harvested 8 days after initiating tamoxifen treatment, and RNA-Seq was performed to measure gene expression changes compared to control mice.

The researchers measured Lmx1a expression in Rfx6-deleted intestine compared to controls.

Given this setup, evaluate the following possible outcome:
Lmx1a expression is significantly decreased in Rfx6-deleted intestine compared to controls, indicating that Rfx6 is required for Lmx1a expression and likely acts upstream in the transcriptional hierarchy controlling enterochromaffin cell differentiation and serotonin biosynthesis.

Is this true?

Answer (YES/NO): NO